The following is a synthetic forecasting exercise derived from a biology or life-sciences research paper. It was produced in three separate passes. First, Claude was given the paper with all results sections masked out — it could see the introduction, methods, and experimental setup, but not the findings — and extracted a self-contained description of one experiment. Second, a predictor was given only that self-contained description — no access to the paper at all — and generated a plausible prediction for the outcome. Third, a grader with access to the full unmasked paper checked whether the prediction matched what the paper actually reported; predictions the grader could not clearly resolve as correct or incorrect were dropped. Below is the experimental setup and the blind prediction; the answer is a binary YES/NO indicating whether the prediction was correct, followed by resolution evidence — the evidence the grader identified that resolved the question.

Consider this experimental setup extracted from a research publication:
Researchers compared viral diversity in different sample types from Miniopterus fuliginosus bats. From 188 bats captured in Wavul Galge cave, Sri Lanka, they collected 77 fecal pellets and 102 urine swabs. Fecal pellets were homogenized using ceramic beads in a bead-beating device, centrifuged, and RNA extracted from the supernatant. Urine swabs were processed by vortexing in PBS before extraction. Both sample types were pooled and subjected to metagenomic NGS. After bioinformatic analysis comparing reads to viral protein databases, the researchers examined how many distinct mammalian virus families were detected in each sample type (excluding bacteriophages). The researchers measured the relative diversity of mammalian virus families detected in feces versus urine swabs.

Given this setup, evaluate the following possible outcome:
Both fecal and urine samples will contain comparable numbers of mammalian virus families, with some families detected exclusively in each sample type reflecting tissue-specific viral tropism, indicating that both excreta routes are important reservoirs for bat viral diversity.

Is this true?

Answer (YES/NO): YES